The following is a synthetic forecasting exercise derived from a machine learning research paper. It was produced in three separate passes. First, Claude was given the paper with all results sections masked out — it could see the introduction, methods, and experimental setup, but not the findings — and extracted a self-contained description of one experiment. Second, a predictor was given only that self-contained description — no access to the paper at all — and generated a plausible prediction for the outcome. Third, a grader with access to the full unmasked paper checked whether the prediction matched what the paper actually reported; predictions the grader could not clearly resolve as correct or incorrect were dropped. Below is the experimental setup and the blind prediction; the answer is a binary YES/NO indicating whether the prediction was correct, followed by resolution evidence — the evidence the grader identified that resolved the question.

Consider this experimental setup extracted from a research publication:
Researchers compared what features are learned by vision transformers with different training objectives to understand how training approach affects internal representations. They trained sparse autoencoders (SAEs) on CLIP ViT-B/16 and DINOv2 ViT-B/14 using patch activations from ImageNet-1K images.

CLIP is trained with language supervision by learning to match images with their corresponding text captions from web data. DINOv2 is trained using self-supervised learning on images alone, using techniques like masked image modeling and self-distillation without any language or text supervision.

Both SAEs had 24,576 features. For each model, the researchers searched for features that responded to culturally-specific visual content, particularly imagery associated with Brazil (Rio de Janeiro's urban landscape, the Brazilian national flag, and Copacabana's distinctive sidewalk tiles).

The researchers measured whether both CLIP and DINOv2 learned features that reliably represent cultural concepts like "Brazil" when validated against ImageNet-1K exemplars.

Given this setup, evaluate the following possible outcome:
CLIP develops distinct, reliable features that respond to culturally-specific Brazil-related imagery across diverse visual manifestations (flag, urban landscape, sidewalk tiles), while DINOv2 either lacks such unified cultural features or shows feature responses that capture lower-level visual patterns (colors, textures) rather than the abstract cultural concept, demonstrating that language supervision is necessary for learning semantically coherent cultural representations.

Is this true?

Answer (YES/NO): YES